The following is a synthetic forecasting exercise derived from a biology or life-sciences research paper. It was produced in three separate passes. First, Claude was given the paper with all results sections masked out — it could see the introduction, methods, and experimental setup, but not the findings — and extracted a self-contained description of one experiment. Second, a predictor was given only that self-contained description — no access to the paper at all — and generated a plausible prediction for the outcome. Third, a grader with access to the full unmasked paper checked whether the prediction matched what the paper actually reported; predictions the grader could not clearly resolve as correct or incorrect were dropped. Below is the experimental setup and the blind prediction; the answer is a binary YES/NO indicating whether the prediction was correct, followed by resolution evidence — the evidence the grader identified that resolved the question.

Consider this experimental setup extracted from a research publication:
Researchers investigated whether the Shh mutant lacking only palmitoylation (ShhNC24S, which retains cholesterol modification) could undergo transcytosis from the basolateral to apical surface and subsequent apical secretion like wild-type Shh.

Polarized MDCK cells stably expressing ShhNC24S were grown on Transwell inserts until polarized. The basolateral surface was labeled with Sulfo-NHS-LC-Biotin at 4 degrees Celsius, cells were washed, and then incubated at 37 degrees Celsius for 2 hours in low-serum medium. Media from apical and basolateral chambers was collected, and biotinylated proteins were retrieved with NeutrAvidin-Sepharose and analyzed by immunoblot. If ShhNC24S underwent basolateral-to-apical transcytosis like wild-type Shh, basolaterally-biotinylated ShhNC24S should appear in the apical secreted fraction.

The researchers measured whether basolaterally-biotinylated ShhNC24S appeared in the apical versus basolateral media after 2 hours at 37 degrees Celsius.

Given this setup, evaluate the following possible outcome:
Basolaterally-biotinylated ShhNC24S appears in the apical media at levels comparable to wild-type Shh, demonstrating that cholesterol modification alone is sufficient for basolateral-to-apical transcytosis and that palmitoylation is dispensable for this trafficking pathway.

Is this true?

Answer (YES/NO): YES